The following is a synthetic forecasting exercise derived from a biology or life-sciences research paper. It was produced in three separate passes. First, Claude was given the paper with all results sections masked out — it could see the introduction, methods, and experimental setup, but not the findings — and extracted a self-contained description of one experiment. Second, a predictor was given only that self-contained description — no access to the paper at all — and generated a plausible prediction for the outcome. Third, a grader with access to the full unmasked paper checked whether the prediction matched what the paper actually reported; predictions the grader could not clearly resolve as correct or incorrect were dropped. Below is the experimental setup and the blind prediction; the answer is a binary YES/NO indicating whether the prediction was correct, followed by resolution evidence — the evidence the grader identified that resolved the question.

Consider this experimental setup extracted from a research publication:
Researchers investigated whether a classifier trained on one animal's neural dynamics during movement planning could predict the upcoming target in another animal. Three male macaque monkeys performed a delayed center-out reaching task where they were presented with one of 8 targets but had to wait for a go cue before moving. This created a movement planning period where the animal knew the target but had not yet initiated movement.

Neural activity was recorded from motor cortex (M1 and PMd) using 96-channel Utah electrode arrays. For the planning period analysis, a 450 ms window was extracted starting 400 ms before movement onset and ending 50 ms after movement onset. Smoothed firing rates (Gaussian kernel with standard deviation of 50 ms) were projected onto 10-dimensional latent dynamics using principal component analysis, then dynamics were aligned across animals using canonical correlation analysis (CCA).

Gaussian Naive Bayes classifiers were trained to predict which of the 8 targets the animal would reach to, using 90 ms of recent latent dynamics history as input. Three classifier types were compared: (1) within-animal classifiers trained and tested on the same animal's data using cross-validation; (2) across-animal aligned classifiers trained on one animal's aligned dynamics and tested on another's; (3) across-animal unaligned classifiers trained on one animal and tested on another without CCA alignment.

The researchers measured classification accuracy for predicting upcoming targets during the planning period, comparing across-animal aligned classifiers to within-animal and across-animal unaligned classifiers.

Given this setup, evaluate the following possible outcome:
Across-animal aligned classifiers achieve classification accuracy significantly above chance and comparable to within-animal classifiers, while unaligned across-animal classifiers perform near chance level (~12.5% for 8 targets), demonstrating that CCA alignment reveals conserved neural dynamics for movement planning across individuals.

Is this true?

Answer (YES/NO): YES